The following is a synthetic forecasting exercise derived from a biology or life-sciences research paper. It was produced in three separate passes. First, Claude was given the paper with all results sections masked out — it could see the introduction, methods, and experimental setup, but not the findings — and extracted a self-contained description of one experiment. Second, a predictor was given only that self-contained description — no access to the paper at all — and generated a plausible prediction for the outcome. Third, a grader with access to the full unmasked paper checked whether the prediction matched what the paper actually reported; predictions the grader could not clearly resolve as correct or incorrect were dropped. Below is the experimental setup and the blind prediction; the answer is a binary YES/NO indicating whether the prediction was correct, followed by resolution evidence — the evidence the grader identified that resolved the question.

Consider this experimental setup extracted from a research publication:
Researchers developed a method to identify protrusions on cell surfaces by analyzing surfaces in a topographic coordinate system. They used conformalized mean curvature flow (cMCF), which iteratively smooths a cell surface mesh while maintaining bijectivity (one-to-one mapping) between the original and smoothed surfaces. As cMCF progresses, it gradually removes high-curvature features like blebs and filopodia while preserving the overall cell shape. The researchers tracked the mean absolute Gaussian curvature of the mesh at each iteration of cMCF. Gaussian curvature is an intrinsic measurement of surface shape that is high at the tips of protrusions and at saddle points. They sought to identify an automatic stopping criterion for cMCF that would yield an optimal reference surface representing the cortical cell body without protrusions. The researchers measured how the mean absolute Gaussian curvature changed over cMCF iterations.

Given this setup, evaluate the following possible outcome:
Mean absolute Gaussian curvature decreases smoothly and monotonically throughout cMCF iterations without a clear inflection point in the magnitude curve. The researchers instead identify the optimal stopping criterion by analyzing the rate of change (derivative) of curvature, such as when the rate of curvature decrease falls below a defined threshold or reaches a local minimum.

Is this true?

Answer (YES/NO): NO